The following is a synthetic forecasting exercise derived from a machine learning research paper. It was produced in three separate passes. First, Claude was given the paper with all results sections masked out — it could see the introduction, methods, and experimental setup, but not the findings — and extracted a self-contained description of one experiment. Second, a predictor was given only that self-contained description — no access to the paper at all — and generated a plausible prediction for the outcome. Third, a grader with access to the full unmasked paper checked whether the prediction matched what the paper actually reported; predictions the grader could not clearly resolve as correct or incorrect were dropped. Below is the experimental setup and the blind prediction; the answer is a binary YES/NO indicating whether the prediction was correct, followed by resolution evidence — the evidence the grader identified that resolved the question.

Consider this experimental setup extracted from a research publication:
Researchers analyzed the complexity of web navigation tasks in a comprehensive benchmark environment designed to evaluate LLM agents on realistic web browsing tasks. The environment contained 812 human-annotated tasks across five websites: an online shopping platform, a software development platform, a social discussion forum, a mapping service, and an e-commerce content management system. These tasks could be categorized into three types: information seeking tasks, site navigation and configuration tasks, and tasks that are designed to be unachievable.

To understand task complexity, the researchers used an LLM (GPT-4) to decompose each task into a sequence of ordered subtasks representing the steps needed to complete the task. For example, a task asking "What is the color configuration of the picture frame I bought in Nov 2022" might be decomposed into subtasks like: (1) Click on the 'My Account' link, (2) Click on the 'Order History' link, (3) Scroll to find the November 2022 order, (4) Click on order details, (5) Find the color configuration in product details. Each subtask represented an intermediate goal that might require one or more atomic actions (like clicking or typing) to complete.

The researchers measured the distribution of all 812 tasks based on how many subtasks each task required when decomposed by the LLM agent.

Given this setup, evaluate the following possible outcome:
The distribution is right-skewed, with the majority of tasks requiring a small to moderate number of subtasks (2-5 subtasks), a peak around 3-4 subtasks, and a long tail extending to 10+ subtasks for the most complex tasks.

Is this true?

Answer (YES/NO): NO